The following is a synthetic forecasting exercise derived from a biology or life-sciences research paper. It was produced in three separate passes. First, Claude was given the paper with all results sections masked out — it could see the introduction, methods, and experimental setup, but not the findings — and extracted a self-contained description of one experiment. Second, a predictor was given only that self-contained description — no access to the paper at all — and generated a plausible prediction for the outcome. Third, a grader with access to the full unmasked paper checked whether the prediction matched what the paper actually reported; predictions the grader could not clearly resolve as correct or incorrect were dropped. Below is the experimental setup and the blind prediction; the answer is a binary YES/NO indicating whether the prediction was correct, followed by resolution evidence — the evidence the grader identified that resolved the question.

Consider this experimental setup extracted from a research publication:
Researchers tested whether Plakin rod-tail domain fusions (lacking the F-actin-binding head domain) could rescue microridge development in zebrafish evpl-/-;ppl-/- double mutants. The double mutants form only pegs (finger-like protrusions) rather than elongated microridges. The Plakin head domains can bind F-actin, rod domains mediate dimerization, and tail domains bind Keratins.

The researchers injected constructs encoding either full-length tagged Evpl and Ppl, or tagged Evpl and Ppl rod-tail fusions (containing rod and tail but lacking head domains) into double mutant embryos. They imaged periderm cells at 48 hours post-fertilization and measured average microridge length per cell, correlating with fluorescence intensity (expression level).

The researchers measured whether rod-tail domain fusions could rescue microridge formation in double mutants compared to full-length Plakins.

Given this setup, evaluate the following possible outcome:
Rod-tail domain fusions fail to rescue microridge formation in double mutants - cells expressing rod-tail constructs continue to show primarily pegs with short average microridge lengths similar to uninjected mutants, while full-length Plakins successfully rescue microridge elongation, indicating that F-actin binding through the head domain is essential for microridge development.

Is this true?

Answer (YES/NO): YES